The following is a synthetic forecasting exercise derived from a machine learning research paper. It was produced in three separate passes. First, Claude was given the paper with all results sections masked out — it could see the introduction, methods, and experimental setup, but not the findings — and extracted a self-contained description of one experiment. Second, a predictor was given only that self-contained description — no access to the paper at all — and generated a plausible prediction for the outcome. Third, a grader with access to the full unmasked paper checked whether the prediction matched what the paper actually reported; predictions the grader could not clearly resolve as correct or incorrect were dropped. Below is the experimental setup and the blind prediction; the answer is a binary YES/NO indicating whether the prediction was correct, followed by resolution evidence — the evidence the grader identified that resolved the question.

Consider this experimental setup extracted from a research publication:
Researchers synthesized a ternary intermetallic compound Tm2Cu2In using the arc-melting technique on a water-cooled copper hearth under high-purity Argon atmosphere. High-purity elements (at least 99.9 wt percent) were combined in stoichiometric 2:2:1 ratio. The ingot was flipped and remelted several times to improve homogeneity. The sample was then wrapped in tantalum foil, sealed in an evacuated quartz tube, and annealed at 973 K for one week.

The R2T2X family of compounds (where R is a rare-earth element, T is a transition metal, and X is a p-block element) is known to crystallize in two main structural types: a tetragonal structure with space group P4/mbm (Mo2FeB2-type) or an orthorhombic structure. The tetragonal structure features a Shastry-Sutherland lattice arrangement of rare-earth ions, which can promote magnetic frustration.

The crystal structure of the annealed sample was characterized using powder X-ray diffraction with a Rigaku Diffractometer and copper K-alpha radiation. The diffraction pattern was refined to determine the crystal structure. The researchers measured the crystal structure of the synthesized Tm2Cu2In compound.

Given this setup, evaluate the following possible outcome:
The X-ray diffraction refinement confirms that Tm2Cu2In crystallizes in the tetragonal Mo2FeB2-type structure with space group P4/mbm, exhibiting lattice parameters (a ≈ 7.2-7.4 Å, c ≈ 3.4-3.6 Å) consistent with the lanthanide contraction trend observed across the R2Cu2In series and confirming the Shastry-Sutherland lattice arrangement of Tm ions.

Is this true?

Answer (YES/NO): NO